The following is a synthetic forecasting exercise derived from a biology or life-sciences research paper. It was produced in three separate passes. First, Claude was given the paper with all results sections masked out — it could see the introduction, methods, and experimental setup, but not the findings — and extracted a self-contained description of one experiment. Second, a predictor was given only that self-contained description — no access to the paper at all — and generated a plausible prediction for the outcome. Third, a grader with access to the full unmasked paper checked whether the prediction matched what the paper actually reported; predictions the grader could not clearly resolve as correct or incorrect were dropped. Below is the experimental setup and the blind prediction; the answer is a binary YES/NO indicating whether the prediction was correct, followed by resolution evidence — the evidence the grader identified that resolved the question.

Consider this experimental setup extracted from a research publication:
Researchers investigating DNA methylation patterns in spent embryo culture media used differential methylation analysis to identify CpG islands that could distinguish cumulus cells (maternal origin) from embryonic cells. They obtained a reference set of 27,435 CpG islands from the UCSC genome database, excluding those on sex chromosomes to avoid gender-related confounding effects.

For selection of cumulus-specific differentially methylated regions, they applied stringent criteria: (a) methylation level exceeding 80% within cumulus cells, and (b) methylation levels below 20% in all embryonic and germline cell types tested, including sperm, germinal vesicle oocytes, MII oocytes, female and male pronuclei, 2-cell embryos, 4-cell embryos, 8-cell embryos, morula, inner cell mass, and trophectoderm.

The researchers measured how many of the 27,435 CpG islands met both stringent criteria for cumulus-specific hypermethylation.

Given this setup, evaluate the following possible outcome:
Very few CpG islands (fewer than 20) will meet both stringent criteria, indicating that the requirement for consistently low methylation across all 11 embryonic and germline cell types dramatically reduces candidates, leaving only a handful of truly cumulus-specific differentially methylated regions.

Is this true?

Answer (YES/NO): NO